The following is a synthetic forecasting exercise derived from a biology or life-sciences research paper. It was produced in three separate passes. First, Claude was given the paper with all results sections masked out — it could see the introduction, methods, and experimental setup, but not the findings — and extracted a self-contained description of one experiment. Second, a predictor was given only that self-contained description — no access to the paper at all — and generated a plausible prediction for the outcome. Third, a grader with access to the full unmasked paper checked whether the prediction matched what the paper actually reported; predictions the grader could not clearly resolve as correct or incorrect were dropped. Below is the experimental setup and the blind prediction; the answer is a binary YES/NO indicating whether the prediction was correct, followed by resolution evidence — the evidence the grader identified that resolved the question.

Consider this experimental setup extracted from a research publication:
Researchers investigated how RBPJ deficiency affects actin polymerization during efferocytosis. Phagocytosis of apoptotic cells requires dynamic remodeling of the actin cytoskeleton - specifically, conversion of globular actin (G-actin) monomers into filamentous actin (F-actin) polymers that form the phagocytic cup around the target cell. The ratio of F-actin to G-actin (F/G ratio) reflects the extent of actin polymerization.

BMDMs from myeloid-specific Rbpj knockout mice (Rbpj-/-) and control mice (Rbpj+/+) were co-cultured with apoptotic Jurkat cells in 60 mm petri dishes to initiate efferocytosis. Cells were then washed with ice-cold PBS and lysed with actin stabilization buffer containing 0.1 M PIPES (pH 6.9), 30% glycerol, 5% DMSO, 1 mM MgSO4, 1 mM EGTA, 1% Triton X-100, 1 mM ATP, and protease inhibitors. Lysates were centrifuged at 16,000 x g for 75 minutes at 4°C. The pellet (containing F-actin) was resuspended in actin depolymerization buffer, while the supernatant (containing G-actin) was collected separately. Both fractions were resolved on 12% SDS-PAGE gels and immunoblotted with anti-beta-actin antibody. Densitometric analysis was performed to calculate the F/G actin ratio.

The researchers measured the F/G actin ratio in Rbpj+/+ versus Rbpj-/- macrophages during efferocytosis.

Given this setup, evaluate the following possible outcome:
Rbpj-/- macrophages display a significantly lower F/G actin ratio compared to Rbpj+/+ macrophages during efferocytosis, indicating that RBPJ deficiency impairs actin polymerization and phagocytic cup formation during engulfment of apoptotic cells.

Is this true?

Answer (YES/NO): YES